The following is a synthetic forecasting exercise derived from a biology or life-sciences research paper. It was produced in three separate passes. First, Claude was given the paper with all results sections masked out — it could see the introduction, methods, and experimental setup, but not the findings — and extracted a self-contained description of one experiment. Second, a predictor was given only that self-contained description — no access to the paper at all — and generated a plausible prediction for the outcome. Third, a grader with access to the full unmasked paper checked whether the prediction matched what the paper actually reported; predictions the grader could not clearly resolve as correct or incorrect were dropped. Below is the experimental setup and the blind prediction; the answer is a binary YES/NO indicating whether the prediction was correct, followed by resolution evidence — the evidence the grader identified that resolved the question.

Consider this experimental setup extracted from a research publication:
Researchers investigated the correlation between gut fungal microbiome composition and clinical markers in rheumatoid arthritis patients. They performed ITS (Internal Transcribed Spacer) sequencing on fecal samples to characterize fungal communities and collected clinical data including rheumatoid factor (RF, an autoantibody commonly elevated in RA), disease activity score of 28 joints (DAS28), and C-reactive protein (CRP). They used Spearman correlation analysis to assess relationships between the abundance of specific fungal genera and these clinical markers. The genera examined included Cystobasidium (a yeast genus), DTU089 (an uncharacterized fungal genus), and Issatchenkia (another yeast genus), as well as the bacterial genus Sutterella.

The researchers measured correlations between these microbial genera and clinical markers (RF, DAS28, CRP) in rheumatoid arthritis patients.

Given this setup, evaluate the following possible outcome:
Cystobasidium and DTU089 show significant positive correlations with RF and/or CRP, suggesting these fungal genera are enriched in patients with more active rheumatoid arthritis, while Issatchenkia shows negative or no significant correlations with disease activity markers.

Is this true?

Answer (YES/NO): NO